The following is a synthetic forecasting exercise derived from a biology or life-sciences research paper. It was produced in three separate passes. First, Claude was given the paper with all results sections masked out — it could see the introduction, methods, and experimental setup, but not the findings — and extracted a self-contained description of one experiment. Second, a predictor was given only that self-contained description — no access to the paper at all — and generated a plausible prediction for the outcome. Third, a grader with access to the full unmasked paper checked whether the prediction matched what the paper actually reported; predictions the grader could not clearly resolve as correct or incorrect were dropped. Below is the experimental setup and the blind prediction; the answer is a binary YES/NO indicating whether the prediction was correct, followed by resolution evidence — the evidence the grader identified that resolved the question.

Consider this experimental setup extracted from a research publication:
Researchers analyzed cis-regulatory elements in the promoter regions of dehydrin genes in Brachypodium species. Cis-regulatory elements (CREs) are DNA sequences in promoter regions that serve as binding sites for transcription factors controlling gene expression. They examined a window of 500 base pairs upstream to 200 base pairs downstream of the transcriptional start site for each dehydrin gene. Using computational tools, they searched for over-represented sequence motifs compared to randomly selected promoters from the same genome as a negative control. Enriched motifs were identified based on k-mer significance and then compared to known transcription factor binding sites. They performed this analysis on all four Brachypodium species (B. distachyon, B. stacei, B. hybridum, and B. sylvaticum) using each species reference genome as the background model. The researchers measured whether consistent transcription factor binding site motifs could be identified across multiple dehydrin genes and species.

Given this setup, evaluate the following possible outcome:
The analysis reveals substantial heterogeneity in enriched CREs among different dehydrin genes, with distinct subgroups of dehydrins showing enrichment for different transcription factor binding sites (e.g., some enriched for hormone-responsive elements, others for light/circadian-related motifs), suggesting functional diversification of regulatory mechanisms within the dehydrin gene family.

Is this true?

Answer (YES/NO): NO